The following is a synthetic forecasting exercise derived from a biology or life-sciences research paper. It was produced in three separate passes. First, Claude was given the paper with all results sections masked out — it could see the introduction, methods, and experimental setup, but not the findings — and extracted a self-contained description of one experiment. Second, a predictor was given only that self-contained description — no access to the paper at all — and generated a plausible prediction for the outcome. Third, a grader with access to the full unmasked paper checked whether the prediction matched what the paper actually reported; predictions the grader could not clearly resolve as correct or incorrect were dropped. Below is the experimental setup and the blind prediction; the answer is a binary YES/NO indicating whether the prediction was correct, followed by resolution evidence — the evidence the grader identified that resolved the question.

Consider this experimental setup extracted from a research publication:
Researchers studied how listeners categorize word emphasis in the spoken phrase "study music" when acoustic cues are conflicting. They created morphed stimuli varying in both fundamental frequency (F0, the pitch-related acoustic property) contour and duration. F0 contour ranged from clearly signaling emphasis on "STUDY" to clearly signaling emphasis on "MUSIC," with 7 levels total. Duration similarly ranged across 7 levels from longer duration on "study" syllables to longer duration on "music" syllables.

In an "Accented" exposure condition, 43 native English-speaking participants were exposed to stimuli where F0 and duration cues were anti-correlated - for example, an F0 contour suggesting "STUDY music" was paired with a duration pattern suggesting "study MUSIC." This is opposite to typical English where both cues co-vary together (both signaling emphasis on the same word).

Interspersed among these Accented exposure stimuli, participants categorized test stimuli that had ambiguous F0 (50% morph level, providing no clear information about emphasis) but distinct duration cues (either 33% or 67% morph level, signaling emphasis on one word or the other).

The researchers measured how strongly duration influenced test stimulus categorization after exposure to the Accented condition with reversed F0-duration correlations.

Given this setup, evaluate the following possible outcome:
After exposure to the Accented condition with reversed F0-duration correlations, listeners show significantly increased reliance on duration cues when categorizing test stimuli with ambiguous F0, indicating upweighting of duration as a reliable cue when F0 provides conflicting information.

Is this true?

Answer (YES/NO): NO